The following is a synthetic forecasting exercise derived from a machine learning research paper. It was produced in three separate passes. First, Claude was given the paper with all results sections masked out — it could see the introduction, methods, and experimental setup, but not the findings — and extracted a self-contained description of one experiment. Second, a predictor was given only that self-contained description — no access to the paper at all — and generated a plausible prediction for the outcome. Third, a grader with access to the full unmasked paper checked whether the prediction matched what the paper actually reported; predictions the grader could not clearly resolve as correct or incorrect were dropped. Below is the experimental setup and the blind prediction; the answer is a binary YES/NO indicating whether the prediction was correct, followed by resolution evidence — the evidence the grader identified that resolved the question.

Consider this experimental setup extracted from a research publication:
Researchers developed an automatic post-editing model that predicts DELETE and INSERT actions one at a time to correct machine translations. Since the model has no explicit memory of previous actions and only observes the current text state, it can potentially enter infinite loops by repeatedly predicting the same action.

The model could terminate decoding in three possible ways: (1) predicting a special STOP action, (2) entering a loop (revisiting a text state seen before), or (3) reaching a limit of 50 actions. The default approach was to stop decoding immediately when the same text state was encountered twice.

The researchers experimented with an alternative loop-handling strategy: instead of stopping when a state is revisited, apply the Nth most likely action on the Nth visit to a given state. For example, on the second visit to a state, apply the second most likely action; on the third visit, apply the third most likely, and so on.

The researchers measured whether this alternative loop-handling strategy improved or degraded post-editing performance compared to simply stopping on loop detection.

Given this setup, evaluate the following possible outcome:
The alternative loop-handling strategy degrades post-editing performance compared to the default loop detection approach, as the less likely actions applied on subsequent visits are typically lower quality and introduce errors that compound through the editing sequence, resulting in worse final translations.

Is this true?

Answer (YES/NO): YES